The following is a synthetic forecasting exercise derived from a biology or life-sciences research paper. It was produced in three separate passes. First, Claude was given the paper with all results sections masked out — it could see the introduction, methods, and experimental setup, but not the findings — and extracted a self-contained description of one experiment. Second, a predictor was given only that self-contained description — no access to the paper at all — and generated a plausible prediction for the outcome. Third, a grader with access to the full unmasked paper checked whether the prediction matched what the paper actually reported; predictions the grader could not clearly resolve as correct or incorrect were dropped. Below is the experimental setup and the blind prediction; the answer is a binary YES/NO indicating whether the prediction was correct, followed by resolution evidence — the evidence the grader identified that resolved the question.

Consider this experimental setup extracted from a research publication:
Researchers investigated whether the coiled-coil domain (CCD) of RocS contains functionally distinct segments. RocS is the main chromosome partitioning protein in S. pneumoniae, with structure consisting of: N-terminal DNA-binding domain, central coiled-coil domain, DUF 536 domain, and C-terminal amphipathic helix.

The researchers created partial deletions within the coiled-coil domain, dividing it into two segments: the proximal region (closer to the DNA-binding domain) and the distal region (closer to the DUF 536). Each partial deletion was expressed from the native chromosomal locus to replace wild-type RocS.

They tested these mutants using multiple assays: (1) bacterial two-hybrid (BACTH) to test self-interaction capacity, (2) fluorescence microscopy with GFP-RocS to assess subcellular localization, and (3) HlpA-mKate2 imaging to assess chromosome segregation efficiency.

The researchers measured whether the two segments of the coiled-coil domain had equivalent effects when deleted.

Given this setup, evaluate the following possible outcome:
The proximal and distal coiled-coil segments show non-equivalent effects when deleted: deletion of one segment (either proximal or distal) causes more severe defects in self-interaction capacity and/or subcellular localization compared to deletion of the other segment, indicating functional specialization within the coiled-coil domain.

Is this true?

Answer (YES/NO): YES